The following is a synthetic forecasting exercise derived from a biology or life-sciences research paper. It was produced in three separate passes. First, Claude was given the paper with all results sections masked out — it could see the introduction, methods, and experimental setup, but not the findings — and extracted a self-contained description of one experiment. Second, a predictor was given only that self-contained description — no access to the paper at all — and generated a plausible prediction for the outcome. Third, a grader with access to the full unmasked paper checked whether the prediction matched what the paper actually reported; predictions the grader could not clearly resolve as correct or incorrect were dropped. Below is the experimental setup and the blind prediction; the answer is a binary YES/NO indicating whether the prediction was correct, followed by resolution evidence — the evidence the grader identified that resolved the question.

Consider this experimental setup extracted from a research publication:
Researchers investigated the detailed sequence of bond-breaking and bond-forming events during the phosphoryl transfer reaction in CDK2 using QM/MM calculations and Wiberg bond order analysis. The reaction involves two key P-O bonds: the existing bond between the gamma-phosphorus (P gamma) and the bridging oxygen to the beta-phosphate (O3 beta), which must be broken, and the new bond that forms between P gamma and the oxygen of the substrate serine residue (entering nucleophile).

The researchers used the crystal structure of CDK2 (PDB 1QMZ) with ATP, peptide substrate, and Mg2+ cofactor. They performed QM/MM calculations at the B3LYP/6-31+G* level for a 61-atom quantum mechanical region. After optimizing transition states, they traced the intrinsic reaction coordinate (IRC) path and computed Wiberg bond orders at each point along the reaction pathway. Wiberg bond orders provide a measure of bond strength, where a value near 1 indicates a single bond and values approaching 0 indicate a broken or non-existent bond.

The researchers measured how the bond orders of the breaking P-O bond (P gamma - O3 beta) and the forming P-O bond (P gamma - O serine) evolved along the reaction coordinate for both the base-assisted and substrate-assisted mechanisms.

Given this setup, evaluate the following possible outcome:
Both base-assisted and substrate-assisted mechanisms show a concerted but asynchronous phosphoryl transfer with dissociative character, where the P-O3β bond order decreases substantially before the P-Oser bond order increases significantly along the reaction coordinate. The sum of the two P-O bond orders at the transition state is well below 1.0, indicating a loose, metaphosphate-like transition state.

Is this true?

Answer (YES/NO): NO